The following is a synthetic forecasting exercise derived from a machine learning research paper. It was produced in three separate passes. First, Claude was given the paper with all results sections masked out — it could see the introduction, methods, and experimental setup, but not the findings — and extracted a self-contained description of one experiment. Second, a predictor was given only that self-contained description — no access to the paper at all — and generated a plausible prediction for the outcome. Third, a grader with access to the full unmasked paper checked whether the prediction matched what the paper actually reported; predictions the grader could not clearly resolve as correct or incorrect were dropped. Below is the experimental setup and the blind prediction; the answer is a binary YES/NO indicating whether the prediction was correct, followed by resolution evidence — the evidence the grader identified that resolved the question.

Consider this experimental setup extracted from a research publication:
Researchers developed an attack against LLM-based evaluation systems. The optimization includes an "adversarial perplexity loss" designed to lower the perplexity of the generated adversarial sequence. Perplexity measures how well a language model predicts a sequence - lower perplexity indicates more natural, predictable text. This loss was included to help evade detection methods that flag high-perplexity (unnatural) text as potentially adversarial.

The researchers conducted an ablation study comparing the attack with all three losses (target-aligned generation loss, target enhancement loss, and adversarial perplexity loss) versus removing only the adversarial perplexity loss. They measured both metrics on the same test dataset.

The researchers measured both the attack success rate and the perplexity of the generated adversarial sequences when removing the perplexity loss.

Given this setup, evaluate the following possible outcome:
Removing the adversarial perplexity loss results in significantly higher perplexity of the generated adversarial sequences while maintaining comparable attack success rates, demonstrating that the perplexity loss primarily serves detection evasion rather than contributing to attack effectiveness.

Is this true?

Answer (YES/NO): YES